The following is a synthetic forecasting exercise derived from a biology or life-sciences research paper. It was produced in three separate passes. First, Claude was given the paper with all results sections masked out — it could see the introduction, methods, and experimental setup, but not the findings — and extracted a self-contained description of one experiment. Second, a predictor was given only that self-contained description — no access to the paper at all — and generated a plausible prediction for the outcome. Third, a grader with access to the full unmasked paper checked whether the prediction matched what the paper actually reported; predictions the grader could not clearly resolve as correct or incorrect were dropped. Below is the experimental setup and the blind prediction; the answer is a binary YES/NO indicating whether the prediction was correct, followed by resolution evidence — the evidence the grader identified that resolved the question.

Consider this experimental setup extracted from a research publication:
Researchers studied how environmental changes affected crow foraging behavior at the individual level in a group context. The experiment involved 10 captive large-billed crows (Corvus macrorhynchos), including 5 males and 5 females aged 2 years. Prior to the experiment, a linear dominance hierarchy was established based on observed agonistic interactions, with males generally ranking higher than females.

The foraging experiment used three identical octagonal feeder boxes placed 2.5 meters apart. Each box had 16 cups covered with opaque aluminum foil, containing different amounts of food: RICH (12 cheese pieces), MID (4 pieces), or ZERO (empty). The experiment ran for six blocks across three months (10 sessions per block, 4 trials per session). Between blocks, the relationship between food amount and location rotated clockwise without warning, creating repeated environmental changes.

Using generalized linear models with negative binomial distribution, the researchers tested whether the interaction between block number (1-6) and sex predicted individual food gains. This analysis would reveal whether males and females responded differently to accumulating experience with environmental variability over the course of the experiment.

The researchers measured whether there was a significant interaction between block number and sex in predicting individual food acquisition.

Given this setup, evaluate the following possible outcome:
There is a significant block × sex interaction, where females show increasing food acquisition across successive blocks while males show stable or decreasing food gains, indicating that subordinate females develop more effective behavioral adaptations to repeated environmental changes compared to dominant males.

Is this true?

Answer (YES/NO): YES